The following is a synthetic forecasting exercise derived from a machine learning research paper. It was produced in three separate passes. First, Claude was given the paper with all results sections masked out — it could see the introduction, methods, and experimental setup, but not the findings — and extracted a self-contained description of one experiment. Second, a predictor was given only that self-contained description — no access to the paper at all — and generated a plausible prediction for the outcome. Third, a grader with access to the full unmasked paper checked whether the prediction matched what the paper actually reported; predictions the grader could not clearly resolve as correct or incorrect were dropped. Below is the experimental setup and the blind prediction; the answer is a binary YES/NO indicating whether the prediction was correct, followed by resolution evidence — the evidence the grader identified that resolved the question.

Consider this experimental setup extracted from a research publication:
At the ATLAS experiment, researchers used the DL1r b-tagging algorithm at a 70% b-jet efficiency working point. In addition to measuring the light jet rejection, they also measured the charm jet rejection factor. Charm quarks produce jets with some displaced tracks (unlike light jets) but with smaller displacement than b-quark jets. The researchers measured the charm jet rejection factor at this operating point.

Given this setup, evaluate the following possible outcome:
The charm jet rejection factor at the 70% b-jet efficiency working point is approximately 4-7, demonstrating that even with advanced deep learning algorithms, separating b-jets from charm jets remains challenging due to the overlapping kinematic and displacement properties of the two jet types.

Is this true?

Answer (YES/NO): NO